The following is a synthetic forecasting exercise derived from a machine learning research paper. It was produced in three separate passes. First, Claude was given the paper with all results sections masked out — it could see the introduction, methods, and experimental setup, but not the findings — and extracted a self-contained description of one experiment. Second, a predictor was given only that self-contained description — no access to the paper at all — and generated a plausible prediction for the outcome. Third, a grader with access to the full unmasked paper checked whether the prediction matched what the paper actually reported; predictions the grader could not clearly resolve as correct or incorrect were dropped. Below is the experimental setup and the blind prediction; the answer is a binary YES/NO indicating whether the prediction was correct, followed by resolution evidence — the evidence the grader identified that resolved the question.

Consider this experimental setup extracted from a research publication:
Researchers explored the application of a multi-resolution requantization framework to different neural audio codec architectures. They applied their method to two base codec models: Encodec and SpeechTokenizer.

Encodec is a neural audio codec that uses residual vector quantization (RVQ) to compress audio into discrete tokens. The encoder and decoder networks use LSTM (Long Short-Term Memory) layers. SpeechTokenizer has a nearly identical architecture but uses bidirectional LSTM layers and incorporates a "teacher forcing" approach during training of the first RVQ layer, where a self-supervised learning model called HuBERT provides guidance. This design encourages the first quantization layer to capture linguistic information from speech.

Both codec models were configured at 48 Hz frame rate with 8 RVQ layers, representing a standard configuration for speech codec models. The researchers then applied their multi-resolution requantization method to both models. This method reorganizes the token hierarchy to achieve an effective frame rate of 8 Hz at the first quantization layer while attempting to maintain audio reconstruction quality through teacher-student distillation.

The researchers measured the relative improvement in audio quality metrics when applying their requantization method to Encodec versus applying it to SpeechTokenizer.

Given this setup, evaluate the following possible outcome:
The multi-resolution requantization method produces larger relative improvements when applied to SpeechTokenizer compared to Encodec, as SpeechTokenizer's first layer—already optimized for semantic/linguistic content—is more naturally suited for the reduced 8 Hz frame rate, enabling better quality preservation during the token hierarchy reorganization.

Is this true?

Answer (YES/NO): NO